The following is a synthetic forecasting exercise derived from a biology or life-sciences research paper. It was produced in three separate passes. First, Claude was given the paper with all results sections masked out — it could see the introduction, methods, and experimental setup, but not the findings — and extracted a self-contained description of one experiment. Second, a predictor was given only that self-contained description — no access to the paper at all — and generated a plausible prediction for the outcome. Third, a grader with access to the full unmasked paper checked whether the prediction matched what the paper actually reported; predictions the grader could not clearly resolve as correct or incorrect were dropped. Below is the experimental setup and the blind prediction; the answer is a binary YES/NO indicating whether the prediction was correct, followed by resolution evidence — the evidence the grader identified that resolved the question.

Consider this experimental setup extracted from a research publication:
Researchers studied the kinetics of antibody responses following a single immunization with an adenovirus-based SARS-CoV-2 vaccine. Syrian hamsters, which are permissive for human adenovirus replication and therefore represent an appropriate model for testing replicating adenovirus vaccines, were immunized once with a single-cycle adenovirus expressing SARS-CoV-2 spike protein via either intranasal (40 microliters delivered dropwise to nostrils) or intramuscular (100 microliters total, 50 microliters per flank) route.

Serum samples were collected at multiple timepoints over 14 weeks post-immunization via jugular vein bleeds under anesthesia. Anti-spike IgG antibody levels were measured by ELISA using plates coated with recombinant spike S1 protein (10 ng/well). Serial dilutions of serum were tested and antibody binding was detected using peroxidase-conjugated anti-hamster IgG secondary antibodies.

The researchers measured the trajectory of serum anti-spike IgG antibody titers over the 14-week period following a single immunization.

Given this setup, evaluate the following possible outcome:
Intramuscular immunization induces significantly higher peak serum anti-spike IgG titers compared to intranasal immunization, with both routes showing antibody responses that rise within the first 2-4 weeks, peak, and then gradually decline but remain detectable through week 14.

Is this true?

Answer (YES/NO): NO